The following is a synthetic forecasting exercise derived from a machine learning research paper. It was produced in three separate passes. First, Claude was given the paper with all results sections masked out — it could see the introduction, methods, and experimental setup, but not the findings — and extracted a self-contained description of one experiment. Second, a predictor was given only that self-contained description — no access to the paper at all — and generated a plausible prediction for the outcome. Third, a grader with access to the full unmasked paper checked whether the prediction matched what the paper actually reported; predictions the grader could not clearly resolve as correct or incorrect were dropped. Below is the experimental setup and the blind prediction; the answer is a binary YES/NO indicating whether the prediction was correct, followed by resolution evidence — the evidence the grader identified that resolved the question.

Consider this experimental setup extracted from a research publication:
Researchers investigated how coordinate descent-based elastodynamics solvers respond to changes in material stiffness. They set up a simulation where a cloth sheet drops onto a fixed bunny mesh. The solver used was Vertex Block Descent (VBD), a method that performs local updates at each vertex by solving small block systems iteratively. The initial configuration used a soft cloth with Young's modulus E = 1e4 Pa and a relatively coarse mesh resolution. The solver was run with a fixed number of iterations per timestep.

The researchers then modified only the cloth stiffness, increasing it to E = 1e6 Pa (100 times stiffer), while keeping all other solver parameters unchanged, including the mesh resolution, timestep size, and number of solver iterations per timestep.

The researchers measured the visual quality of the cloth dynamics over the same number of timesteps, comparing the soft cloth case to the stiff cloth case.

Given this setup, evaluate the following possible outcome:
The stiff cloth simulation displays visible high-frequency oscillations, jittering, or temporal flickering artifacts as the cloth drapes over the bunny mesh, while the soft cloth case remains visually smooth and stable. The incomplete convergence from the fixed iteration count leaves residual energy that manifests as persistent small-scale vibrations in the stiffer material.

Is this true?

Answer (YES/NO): NO